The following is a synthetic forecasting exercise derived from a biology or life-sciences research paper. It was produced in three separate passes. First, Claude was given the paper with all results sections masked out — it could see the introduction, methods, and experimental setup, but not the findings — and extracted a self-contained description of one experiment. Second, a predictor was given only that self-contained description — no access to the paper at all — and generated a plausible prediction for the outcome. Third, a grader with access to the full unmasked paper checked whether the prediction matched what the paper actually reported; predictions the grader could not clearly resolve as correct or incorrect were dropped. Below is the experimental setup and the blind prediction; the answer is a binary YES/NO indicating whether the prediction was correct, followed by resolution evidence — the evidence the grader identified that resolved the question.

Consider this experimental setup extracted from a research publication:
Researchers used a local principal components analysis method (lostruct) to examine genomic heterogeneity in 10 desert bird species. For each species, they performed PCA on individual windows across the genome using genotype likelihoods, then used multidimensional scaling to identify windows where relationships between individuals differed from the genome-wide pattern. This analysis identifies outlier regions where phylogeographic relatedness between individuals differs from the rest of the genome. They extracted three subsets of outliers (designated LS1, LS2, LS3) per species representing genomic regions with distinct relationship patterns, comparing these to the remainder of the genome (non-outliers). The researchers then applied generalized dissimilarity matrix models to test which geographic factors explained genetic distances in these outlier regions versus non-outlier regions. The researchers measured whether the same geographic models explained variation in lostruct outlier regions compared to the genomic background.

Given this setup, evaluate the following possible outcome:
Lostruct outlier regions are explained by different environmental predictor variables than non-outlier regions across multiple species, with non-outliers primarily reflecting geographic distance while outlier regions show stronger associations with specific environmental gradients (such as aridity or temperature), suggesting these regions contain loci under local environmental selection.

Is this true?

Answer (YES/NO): NO